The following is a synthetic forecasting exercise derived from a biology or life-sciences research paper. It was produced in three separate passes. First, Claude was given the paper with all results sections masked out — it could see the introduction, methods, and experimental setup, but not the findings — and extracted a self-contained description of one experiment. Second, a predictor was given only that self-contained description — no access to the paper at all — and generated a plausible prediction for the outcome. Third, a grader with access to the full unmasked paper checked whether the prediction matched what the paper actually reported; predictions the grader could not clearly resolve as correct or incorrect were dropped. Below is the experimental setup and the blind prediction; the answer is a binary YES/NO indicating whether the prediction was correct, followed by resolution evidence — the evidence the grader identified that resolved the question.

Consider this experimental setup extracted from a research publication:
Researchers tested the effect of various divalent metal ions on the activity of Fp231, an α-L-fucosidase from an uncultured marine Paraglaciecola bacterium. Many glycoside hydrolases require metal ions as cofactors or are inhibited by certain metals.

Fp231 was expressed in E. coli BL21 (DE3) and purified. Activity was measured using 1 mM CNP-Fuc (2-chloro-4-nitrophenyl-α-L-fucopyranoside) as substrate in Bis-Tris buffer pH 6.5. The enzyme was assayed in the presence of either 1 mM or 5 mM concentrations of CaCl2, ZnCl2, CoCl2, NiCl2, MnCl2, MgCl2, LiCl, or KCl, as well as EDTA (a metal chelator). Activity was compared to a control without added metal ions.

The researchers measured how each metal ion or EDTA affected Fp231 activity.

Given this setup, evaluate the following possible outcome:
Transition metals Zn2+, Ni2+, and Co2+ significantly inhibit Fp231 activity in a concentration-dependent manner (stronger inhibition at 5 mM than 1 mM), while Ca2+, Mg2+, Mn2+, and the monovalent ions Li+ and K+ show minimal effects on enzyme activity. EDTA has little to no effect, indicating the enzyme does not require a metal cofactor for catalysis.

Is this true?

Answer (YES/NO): NO